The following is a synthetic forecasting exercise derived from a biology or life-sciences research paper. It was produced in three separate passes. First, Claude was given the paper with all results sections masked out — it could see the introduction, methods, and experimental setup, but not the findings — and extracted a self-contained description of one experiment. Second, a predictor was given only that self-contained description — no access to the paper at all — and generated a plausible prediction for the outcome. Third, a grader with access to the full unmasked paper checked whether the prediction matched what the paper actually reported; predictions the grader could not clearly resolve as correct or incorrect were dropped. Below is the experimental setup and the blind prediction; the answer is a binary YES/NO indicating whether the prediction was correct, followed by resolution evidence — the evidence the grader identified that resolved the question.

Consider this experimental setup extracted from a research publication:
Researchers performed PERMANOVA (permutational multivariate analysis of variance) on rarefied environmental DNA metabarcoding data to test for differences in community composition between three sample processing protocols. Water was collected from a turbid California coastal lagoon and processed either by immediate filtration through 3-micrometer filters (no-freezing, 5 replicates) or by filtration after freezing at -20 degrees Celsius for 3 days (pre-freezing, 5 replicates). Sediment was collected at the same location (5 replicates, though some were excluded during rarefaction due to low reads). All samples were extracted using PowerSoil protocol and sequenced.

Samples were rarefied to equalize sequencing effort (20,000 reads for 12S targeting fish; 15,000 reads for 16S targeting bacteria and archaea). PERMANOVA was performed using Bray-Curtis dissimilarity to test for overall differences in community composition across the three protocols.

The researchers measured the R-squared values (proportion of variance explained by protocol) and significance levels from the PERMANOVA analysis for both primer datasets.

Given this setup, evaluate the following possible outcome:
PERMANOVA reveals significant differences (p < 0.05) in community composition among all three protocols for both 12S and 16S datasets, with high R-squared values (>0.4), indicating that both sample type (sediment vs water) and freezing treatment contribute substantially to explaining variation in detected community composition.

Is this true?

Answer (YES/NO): NO